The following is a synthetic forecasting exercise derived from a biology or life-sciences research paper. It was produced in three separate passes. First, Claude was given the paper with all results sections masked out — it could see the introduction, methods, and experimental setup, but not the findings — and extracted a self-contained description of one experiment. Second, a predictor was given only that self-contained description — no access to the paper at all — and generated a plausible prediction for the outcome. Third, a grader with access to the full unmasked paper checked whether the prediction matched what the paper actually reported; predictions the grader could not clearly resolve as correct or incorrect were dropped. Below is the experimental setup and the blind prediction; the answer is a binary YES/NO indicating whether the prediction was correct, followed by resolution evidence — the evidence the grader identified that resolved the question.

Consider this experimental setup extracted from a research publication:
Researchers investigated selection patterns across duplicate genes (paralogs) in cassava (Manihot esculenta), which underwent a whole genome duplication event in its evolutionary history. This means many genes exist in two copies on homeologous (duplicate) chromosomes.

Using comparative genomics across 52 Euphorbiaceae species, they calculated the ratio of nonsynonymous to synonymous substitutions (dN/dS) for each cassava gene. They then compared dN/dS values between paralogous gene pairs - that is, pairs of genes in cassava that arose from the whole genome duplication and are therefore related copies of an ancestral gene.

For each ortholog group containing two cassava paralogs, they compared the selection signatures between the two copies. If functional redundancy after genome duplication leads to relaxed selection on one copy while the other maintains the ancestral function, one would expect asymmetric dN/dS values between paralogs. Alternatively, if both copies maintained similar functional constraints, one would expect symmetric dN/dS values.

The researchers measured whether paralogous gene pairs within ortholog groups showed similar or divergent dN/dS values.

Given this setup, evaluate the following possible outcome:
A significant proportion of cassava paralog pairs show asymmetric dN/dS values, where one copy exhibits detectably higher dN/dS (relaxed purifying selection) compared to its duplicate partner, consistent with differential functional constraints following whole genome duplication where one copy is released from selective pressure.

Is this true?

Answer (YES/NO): YES